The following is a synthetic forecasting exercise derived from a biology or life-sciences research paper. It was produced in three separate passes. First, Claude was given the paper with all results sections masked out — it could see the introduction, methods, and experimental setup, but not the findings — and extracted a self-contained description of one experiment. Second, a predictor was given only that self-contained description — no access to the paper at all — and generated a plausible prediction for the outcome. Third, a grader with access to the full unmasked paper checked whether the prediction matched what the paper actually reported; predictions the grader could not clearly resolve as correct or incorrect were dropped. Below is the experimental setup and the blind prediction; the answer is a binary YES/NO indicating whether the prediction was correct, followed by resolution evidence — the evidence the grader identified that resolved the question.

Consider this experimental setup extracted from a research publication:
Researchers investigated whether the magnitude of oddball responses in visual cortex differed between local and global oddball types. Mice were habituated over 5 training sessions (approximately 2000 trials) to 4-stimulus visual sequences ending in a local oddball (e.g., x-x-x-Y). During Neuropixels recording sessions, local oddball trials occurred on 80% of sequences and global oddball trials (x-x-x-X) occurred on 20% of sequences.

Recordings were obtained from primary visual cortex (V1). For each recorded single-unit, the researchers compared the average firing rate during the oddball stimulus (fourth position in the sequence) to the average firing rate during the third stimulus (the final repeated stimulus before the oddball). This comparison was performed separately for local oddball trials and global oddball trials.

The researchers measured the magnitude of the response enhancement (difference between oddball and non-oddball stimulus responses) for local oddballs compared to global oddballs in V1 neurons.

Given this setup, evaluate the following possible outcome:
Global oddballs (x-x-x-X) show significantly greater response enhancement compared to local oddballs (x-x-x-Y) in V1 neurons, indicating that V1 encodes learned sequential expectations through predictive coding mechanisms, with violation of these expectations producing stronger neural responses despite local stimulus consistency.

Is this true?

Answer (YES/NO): NO